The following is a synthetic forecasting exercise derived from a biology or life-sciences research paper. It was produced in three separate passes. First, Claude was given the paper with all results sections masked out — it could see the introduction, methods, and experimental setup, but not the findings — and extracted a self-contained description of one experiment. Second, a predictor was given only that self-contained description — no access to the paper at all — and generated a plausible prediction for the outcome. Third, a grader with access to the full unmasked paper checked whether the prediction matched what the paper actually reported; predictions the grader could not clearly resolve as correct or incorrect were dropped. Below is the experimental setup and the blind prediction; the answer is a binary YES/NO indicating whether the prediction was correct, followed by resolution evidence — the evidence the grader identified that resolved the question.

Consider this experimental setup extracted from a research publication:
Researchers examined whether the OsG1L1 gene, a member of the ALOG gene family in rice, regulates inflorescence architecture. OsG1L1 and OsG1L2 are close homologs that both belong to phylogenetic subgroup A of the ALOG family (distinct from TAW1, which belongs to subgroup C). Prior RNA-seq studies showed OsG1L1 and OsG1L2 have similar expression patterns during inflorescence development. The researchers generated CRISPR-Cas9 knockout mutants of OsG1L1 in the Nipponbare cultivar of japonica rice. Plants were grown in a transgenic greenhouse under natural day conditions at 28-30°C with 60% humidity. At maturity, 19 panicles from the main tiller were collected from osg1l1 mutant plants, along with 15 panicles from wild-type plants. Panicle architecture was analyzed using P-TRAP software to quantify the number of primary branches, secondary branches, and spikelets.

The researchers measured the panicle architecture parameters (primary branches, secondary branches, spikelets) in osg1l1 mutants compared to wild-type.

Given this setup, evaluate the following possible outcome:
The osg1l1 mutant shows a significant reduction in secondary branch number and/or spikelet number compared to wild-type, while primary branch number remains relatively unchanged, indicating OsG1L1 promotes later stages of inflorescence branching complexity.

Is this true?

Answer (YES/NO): NO